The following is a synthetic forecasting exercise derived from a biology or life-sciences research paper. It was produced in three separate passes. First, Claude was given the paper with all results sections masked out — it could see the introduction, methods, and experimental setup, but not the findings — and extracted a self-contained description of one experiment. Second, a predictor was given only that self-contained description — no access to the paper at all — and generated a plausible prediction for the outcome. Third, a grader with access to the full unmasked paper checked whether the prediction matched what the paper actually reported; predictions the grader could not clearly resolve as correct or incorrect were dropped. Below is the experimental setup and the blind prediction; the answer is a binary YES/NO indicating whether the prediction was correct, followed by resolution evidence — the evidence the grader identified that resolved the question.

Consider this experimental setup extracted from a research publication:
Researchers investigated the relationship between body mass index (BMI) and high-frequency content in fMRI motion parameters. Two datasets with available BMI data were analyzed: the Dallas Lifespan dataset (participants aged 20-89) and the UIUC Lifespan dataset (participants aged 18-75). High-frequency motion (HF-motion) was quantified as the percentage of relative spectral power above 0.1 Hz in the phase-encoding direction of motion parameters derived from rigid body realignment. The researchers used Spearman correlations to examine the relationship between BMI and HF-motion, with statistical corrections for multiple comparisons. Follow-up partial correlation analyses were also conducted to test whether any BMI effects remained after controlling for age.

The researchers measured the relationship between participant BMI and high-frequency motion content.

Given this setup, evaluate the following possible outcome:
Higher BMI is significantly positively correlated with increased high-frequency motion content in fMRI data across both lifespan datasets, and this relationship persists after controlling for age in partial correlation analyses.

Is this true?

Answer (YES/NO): NO